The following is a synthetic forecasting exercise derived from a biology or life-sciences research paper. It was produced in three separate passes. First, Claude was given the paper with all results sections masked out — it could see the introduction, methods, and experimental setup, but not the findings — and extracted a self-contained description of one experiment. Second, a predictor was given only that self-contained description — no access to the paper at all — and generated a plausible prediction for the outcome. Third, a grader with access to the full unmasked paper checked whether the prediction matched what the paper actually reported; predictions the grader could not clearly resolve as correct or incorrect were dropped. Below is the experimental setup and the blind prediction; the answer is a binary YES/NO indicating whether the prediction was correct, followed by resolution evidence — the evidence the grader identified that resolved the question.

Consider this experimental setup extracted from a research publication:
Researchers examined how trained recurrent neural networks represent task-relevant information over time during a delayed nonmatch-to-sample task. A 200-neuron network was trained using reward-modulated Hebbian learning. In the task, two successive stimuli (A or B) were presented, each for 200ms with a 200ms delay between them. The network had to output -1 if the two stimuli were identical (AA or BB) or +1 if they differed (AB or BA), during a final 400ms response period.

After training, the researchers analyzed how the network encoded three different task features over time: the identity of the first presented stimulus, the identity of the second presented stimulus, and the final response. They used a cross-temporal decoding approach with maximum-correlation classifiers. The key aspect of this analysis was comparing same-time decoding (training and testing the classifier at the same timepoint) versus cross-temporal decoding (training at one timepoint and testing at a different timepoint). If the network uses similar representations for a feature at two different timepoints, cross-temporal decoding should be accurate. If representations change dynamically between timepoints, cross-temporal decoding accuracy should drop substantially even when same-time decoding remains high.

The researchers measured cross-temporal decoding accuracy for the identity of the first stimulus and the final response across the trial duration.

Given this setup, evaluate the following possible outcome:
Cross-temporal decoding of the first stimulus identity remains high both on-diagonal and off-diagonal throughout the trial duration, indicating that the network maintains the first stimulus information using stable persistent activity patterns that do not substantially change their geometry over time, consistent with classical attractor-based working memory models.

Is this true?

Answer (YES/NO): NO